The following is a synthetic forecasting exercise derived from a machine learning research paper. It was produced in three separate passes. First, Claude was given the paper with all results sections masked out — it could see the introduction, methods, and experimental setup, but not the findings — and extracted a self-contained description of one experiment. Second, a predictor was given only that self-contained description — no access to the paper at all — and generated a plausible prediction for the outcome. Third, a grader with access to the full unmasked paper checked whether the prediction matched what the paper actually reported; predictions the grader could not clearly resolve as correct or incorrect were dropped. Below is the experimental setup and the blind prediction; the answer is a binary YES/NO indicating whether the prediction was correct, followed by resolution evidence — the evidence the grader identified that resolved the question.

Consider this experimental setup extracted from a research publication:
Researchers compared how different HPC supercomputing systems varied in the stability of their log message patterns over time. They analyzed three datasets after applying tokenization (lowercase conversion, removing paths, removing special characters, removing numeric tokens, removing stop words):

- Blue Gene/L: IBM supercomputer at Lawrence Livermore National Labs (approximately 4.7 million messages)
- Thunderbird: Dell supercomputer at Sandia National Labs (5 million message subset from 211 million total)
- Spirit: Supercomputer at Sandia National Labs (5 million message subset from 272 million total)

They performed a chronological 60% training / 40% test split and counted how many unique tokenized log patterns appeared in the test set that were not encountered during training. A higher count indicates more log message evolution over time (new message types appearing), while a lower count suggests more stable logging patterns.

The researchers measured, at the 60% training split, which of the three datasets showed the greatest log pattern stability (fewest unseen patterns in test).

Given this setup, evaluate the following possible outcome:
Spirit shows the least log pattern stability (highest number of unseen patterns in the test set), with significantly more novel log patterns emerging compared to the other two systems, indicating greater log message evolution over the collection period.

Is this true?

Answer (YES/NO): NO